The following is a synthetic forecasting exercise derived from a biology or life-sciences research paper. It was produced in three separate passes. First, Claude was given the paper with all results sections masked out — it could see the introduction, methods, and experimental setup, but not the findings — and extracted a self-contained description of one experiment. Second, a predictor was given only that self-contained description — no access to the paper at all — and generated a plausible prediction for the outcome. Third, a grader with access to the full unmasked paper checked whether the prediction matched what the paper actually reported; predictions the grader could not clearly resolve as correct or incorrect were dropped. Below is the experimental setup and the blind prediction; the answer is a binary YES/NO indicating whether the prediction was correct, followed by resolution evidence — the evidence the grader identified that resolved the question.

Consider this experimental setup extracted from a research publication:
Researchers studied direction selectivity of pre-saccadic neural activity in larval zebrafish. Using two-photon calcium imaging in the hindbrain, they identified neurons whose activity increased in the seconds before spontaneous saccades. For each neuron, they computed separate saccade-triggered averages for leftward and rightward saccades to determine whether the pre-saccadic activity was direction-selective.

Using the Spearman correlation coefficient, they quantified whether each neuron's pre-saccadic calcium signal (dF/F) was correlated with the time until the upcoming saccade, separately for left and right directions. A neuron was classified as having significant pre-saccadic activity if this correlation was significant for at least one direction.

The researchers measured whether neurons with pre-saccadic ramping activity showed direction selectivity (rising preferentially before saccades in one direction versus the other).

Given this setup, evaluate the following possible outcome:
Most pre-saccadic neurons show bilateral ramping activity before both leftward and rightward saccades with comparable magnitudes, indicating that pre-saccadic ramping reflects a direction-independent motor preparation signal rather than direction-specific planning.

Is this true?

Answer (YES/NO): NO